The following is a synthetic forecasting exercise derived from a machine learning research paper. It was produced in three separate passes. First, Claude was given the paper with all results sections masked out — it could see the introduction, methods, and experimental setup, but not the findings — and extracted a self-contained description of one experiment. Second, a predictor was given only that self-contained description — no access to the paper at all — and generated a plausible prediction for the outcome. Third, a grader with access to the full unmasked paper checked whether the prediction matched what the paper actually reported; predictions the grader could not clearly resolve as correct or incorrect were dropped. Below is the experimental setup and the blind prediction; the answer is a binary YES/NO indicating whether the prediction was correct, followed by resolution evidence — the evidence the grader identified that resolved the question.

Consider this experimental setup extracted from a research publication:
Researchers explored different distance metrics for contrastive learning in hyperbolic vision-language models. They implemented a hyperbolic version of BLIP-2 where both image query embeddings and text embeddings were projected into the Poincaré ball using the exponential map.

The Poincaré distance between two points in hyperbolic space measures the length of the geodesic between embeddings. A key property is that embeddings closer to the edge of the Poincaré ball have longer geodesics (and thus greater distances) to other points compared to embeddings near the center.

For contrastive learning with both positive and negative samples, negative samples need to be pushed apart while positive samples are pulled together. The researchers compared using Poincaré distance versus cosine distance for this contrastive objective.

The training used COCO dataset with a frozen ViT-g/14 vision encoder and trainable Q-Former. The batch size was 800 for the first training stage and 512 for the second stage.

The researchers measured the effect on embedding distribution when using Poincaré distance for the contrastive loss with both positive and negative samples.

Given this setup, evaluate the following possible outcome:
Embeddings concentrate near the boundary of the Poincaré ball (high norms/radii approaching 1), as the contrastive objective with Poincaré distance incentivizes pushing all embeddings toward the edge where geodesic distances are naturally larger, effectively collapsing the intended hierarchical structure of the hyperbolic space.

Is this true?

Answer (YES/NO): YES